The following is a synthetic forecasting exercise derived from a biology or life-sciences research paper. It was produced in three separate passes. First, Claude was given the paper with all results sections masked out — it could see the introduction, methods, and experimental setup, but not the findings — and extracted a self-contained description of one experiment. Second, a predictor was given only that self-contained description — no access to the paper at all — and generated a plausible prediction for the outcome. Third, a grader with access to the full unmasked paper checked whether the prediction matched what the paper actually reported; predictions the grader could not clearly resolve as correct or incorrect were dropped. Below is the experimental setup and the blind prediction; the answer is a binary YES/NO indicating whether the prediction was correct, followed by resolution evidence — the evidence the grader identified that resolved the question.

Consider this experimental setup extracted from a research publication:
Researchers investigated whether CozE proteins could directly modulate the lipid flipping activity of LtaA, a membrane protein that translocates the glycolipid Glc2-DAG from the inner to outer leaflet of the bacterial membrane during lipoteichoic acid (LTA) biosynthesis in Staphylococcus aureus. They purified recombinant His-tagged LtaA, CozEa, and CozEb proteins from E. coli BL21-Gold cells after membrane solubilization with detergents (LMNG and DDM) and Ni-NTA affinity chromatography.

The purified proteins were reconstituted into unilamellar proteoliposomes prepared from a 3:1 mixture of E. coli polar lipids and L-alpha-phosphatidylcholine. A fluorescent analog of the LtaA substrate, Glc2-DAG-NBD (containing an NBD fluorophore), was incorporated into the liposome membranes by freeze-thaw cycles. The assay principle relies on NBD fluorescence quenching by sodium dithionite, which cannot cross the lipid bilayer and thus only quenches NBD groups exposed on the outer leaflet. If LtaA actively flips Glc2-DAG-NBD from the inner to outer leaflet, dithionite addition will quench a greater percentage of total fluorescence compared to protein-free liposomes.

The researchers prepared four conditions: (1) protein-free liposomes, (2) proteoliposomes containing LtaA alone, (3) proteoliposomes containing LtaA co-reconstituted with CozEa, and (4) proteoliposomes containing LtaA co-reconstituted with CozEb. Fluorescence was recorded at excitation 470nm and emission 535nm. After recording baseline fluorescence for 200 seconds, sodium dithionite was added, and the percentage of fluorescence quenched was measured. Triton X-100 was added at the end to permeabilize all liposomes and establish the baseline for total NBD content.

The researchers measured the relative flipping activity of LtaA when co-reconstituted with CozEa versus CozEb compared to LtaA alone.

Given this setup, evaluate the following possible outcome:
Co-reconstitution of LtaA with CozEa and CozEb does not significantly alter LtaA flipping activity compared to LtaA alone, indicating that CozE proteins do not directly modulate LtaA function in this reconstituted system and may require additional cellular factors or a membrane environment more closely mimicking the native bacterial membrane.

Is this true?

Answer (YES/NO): NO